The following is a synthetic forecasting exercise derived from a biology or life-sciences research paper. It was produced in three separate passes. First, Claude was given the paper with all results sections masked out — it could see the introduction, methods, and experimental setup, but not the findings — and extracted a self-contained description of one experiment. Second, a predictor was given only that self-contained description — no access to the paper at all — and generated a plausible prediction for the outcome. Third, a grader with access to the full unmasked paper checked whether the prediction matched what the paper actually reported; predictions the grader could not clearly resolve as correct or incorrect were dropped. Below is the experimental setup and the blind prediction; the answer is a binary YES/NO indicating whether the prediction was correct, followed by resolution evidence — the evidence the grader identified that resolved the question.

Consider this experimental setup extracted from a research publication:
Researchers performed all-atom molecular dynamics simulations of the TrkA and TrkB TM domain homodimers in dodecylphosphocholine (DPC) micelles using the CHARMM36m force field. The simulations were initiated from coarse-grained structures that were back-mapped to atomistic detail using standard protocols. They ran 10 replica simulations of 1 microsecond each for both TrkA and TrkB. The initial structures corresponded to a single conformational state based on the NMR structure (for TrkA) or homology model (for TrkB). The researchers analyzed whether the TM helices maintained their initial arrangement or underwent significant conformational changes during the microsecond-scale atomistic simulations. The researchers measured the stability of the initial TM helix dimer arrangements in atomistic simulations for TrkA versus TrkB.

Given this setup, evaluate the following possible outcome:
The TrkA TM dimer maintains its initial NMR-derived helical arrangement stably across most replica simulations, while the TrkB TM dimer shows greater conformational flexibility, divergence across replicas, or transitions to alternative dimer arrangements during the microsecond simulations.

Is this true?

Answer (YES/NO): NO